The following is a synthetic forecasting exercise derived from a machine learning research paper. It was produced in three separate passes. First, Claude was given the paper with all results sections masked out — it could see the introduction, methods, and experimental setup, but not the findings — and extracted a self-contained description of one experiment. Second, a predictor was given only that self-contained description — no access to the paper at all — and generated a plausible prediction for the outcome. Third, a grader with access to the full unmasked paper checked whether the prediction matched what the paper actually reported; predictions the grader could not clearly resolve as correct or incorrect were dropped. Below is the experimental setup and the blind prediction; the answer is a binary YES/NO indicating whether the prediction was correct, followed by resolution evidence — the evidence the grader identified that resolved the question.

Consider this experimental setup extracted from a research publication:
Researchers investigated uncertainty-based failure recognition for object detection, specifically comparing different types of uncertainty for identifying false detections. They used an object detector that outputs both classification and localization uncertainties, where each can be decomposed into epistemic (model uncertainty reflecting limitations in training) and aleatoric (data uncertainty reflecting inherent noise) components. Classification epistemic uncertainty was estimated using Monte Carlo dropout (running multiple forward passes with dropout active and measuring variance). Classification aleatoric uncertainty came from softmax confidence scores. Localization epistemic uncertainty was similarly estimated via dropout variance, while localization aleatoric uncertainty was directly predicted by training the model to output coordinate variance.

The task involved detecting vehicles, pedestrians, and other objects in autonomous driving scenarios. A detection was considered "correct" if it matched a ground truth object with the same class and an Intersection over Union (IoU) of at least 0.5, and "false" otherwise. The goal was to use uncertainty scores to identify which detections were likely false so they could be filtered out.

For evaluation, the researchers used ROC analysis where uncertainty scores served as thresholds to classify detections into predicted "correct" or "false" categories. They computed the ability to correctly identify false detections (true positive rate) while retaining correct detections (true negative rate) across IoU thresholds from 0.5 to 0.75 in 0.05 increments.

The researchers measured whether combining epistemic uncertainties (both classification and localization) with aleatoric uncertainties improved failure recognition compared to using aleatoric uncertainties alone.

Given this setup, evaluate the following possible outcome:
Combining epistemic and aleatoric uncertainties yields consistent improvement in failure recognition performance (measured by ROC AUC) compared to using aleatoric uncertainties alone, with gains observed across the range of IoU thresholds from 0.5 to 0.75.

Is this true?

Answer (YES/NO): NO